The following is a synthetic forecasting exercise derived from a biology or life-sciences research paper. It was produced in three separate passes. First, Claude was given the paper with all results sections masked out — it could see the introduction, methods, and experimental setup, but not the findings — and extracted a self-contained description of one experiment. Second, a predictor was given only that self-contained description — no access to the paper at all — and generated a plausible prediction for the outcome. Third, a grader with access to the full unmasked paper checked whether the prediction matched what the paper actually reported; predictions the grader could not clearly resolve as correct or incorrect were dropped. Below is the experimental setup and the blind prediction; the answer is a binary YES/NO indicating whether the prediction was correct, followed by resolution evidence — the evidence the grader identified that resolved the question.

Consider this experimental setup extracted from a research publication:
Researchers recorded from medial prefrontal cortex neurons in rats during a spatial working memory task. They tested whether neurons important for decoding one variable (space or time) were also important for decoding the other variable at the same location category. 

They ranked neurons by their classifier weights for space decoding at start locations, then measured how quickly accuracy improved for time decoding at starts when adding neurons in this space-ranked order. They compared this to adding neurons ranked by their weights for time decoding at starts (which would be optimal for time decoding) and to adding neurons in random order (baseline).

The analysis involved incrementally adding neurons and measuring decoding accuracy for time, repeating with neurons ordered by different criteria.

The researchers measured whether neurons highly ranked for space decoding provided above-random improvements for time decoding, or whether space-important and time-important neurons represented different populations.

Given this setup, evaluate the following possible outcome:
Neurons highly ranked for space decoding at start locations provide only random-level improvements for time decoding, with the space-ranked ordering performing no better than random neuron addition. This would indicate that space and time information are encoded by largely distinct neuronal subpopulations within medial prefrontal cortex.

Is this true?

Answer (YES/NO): YES